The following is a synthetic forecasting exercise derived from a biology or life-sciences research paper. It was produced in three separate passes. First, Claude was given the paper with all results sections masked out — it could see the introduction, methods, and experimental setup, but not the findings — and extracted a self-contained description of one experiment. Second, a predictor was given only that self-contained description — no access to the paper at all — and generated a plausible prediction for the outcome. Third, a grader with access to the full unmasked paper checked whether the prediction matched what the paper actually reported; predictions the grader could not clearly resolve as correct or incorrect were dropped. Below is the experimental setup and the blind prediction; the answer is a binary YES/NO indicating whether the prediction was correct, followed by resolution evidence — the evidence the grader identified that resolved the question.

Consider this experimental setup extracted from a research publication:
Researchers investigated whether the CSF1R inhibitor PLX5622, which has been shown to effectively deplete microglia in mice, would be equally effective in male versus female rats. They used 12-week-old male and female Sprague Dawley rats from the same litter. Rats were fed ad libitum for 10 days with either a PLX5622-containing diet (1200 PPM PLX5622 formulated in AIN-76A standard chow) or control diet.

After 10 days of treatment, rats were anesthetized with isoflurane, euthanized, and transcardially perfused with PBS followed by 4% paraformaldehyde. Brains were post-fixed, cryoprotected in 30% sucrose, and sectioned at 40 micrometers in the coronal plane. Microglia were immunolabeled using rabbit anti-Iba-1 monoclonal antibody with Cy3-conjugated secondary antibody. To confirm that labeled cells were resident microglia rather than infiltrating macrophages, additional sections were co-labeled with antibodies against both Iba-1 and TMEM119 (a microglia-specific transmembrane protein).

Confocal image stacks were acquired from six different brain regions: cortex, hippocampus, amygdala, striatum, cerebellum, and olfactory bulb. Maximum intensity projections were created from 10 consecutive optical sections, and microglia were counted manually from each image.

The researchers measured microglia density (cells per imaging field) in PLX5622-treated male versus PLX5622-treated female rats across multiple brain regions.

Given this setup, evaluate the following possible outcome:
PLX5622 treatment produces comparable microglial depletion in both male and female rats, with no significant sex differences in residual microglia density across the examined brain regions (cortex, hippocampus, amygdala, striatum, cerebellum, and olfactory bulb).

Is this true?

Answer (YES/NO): NO